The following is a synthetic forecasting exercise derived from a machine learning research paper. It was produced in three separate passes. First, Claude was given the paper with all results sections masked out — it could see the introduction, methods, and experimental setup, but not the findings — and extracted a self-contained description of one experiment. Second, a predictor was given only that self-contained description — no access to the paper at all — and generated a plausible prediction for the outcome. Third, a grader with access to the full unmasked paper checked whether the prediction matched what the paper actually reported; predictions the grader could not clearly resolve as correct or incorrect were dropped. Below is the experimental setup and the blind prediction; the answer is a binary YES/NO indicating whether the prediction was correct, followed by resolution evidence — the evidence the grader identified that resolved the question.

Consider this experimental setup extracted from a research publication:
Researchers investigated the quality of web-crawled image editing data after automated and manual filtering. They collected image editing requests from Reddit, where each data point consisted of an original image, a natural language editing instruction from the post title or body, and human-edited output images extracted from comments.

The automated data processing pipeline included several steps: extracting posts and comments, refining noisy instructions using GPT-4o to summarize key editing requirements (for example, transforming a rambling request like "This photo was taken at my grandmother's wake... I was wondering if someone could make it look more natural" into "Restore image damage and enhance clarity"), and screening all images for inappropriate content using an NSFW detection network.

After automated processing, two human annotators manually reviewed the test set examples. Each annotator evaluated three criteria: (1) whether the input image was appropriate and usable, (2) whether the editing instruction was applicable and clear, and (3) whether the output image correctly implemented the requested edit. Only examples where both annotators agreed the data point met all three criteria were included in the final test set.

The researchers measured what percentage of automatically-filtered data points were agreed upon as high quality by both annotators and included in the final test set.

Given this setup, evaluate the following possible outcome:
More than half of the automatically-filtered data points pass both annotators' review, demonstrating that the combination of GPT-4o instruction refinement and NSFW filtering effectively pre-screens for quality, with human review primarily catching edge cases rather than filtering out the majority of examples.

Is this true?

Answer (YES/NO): YES